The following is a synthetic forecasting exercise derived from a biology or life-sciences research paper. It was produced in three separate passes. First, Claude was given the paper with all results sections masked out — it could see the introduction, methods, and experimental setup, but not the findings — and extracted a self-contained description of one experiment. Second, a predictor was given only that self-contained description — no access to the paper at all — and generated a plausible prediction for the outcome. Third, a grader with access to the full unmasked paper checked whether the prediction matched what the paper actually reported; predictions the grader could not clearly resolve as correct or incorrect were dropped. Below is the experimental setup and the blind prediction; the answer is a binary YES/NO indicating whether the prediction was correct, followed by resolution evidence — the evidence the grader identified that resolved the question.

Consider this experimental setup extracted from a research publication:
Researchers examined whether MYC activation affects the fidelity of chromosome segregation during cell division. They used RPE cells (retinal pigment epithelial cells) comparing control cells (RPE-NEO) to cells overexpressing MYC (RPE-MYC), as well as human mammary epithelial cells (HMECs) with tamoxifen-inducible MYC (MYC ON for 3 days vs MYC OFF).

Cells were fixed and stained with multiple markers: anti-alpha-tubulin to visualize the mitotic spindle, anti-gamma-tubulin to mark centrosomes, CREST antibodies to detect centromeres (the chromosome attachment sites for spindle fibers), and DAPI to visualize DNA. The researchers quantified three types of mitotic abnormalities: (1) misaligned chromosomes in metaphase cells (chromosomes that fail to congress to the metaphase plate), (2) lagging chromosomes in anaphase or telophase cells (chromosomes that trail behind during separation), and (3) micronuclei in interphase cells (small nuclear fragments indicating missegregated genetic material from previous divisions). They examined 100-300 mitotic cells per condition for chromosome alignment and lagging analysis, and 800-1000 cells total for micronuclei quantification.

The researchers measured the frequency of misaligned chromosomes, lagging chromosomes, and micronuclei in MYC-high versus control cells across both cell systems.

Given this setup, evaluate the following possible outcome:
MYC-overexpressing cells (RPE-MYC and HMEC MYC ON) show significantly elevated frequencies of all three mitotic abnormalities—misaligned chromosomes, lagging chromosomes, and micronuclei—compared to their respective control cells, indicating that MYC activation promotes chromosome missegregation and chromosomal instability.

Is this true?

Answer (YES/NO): YES